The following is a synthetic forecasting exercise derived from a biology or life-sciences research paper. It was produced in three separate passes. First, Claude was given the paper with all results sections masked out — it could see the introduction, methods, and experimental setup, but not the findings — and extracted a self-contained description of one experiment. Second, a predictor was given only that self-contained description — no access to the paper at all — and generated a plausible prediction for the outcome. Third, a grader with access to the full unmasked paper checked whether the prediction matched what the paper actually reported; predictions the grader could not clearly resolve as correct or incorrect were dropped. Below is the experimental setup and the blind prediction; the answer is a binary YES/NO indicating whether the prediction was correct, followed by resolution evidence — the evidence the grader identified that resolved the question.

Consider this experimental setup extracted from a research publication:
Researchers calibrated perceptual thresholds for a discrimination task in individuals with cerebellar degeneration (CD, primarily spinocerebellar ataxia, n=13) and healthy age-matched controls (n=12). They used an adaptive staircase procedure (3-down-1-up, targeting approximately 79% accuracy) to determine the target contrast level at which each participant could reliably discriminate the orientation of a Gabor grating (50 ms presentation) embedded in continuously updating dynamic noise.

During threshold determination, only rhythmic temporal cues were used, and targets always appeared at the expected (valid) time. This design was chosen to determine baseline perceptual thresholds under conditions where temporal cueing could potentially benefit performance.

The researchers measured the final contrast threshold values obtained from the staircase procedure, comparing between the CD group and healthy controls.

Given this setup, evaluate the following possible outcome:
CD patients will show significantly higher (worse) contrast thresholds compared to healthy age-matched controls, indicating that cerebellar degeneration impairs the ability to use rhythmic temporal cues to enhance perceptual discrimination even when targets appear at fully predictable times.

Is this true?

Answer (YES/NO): NO